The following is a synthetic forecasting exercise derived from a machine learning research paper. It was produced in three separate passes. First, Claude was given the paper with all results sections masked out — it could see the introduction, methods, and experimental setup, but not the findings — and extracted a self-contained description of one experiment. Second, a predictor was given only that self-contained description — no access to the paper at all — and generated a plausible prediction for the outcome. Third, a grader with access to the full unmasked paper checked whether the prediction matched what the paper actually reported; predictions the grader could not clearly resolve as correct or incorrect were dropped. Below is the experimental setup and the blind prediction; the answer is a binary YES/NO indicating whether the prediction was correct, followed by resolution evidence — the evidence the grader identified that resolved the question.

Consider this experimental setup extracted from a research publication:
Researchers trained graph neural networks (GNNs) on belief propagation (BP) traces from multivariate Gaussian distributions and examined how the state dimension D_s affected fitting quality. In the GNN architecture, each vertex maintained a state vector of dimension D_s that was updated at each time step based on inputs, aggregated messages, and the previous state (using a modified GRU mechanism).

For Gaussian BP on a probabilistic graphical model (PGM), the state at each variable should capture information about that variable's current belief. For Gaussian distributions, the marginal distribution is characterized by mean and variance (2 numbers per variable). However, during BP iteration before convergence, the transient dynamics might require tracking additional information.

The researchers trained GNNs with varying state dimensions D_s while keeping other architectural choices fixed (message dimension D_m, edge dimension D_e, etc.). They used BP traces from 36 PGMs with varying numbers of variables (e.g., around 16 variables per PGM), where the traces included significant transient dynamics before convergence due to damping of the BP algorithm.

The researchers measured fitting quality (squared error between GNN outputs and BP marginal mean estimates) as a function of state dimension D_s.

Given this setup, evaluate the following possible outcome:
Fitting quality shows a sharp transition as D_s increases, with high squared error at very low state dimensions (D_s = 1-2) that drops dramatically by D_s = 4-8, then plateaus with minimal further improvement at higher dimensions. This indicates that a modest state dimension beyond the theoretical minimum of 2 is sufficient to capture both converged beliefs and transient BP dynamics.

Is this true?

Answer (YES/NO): NO